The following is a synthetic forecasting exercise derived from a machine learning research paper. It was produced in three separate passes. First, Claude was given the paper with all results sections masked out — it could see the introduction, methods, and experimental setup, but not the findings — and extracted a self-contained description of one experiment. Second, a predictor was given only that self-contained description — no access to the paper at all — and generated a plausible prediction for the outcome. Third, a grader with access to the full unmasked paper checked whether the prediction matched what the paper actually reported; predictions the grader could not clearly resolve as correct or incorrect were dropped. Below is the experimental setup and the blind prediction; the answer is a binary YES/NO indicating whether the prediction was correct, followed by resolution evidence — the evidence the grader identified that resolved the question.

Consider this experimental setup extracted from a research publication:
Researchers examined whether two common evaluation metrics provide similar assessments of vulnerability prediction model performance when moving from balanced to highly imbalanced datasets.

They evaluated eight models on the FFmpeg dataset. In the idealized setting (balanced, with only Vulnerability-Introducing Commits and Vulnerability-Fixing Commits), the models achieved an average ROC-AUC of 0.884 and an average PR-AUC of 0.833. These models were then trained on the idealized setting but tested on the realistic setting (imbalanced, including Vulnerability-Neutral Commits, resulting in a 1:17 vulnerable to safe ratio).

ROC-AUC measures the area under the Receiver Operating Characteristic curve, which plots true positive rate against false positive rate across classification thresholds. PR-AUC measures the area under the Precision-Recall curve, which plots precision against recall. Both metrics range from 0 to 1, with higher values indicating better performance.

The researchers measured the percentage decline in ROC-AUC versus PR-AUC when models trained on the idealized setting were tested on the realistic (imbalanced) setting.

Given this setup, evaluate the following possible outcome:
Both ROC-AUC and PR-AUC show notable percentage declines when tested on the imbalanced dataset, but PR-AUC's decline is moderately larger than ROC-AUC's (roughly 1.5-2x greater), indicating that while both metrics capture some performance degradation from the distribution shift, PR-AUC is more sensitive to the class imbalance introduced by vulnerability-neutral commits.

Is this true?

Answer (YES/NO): NO